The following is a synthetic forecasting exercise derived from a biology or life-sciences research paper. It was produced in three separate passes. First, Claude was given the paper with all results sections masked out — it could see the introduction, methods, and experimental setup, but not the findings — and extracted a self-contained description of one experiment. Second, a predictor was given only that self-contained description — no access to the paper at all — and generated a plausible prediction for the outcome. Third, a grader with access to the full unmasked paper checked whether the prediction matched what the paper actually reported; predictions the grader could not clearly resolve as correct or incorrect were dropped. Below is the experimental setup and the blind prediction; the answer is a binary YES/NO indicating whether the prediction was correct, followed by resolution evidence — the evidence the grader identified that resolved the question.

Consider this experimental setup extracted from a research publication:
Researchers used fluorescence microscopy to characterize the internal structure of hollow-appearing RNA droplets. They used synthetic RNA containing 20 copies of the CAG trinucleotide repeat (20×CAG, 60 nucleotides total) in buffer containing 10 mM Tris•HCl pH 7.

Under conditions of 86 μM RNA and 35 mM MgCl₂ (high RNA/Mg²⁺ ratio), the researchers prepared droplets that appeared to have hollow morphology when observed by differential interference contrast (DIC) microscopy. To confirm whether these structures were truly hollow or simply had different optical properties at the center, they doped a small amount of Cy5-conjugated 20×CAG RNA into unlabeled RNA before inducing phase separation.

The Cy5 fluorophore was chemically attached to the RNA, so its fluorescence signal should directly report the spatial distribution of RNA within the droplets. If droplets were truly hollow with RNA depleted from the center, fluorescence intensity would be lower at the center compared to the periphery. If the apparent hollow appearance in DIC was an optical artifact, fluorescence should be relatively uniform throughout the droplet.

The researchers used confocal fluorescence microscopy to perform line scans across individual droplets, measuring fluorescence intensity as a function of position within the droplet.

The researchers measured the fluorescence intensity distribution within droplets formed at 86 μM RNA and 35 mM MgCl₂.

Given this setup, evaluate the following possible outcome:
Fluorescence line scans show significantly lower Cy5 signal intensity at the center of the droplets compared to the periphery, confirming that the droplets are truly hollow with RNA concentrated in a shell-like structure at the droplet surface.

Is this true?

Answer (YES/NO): YES